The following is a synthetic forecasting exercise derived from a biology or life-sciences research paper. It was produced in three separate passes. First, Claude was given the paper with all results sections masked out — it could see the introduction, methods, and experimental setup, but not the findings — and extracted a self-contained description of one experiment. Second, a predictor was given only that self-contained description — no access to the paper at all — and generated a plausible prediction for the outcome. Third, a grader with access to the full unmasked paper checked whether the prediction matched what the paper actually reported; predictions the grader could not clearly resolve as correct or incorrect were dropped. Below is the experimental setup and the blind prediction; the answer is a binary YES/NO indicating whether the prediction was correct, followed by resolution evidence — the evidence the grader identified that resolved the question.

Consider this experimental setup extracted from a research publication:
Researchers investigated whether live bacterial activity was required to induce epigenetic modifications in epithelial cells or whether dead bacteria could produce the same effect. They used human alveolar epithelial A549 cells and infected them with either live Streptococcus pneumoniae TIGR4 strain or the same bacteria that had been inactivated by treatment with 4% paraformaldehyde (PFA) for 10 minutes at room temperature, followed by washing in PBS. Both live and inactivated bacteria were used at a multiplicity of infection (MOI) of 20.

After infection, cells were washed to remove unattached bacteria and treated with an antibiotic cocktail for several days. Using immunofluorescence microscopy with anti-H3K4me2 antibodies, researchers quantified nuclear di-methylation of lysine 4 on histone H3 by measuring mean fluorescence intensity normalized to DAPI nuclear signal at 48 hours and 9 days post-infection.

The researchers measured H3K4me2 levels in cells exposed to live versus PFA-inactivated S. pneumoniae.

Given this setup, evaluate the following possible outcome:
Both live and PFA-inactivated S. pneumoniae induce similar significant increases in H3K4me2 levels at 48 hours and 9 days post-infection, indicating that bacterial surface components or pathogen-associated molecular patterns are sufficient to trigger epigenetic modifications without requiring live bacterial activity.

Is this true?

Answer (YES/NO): NO